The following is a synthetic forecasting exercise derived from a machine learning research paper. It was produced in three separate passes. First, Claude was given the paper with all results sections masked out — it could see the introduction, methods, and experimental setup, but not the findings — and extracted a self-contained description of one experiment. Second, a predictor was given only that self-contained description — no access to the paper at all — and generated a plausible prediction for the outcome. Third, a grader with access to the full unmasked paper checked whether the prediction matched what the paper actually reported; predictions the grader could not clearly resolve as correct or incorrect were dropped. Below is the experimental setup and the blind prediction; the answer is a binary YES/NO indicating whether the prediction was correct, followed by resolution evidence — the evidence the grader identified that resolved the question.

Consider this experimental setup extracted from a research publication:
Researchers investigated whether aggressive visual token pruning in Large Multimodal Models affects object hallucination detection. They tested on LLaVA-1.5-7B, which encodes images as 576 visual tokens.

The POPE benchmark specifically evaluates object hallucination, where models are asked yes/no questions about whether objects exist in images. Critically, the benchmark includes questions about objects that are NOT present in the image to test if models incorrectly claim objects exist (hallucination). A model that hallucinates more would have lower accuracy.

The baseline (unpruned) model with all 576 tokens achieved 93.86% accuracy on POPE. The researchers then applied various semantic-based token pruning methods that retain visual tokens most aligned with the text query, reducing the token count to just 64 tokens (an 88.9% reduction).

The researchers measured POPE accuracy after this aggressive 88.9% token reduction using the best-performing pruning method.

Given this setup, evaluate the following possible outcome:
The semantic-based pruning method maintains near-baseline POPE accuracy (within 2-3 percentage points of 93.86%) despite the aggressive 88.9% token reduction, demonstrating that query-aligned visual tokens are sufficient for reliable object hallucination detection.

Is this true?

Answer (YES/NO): YES